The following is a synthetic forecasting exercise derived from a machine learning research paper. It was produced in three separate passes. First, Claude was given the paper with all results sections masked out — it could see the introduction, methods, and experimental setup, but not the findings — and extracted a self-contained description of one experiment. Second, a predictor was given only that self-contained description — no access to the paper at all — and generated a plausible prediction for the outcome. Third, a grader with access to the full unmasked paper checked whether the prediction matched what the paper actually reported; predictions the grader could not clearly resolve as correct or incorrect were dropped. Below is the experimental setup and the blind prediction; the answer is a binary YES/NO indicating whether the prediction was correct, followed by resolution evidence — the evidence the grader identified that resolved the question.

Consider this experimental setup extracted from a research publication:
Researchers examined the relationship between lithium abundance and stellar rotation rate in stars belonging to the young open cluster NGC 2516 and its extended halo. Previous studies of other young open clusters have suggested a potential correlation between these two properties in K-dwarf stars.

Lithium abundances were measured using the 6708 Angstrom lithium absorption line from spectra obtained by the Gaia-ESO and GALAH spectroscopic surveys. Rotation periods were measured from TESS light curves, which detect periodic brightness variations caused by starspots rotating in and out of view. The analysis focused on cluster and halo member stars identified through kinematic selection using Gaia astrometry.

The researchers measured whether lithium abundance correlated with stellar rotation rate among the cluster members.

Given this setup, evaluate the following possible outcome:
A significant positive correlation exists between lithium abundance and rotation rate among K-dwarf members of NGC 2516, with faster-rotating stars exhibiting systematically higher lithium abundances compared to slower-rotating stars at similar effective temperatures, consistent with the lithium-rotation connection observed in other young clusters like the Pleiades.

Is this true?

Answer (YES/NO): YES